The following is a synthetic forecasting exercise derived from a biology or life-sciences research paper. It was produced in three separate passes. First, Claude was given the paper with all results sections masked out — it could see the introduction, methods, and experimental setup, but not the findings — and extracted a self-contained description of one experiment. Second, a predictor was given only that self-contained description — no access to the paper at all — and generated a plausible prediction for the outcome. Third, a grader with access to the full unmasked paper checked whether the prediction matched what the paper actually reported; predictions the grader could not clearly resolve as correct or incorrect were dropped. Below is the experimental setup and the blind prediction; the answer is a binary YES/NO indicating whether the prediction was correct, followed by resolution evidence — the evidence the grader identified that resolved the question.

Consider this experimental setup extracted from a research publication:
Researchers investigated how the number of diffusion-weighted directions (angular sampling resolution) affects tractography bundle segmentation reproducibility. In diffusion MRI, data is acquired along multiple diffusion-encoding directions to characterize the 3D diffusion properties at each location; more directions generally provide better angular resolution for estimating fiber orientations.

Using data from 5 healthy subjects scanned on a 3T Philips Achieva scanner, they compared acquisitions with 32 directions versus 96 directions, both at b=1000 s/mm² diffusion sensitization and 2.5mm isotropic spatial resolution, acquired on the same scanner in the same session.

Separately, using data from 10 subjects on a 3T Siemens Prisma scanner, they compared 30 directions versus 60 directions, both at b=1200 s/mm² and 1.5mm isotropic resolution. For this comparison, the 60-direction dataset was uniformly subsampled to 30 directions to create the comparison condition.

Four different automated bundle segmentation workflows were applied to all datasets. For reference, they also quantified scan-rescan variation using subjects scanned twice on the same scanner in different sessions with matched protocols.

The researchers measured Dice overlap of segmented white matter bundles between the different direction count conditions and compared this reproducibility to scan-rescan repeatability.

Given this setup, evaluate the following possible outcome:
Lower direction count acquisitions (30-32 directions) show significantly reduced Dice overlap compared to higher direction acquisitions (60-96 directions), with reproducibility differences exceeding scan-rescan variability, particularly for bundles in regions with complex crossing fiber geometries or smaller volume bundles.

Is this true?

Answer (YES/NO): NO